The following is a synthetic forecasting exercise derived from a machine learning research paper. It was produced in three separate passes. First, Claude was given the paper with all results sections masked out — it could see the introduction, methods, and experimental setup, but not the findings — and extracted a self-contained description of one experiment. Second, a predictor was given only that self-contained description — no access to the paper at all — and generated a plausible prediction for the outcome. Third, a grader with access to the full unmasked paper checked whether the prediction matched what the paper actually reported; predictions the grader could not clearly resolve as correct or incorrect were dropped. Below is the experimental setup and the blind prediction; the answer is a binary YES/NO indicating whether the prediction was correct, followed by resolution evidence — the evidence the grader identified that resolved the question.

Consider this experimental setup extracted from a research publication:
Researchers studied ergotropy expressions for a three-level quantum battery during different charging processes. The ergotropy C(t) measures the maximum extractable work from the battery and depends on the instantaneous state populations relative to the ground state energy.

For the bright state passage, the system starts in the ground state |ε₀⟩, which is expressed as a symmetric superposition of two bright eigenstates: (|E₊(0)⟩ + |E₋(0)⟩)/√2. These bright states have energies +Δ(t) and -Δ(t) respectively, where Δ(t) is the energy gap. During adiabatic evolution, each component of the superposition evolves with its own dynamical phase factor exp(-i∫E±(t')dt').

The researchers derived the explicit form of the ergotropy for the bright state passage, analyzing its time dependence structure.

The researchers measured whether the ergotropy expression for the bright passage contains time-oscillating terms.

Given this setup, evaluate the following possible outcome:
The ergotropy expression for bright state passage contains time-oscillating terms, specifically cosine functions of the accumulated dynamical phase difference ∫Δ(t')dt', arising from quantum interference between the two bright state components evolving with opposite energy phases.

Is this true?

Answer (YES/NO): YES